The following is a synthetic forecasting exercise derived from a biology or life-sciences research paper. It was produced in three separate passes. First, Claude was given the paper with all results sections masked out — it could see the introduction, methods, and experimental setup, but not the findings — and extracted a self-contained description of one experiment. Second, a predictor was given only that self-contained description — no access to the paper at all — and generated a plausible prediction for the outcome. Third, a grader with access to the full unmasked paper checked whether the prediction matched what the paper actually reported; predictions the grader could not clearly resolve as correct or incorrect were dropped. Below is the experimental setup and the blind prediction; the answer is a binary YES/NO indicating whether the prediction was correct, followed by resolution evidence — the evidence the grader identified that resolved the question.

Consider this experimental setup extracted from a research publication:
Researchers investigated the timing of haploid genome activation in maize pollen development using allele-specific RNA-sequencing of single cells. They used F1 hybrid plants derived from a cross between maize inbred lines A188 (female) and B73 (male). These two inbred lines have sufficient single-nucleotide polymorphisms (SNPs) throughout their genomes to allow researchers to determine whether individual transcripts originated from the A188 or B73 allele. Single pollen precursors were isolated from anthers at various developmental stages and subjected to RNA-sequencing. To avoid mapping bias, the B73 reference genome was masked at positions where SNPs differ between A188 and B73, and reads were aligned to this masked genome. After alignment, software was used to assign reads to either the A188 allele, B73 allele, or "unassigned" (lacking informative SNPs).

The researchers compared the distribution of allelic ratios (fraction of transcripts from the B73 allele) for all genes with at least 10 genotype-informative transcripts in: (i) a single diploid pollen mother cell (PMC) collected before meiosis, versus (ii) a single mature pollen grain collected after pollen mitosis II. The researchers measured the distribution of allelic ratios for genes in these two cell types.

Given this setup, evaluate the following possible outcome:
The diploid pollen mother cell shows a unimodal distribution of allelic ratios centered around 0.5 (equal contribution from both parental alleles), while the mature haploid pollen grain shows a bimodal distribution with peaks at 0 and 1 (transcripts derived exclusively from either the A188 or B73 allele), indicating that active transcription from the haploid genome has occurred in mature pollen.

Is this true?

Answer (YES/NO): YES